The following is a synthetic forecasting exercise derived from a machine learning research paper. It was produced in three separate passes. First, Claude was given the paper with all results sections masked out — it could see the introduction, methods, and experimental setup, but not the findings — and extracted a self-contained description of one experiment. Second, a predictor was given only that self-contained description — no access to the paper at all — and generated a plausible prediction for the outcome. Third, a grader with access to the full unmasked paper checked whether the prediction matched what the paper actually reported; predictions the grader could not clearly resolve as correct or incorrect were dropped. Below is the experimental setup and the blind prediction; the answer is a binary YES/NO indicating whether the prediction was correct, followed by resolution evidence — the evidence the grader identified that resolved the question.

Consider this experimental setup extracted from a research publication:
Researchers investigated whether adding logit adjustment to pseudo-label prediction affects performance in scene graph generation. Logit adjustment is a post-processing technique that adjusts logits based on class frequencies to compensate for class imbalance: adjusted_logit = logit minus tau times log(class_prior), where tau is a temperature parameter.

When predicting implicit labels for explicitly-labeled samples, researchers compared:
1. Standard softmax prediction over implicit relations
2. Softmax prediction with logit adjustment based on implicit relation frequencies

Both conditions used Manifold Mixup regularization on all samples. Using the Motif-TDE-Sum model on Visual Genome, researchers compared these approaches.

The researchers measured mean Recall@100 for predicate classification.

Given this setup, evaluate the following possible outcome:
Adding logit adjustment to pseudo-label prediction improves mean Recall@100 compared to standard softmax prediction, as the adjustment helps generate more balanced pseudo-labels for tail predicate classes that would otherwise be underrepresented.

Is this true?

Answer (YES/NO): NO